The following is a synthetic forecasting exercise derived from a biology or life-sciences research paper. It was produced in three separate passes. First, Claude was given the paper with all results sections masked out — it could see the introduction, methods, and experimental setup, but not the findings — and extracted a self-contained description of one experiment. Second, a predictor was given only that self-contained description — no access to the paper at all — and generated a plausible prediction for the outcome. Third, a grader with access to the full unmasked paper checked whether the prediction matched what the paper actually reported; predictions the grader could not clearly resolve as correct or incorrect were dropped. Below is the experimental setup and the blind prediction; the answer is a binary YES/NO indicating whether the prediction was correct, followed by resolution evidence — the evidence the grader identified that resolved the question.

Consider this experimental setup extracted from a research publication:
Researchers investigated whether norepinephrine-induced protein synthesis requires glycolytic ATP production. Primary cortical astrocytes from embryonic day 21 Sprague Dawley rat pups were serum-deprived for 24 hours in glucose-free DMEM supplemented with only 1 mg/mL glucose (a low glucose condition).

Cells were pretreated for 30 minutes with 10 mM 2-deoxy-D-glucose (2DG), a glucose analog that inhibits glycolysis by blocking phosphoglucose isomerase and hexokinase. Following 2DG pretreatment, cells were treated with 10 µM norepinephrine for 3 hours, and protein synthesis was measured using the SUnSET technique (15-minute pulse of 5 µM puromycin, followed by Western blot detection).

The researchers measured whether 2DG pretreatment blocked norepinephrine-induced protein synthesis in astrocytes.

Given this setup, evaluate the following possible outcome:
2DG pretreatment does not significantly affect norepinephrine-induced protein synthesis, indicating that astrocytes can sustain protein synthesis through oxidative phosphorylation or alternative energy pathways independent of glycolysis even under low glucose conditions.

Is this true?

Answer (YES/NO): NO